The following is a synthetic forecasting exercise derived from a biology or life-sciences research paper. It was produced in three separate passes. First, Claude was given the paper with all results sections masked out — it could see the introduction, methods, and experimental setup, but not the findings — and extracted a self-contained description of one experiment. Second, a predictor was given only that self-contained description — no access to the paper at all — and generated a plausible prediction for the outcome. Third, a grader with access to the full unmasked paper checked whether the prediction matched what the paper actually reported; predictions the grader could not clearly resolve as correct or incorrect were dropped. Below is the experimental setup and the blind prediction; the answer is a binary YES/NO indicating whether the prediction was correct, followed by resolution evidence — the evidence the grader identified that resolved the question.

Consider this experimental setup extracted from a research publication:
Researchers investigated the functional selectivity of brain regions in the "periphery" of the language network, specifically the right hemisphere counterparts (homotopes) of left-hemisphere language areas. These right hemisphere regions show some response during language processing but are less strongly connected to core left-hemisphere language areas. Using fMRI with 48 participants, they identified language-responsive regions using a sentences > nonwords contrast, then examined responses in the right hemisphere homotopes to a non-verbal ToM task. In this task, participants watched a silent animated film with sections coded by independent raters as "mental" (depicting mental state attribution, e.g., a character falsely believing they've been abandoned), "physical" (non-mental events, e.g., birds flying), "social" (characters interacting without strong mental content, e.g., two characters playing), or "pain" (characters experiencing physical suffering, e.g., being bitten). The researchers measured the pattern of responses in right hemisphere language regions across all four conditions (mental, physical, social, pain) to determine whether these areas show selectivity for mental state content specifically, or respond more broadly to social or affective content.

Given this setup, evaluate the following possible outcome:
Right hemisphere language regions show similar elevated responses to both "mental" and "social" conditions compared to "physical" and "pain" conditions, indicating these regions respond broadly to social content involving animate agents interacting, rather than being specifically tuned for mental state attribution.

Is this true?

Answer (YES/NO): NO